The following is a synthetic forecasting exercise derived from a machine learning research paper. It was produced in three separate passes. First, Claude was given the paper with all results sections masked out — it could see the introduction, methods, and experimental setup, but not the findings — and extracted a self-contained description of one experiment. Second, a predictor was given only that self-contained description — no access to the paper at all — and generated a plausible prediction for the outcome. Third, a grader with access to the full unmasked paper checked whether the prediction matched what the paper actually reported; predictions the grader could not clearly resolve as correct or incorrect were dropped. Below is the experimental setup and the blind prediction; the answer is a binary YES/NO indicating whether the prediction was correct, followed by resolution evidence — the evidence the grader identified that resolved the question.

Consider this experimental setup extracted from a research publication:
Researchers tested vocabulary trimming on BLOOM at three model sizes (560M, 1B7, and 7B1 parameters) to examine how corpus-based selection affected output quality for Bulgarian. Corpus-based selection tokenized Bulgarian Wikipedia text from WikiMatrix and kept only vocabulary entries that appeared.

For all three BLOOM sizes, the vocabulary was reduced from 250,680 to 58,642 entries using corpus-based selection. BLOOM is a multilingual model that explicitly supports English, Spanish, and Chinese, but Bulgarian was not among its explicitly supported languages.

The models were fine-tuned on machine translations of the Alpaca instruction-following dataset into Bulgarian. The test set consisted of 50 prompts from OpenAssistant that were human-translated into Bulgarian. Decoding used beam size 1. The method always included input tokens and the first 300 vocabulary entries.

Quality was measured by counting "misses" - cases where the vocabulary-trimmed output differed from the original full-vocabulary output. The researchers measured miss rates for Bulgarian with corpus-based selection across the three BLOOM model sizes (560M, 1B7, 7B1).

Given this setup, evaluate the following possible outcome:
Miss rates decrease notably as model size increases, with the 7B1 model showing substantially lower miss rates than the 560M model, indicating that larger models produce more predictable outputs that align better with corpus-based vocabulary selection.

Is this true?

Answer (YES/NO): NO